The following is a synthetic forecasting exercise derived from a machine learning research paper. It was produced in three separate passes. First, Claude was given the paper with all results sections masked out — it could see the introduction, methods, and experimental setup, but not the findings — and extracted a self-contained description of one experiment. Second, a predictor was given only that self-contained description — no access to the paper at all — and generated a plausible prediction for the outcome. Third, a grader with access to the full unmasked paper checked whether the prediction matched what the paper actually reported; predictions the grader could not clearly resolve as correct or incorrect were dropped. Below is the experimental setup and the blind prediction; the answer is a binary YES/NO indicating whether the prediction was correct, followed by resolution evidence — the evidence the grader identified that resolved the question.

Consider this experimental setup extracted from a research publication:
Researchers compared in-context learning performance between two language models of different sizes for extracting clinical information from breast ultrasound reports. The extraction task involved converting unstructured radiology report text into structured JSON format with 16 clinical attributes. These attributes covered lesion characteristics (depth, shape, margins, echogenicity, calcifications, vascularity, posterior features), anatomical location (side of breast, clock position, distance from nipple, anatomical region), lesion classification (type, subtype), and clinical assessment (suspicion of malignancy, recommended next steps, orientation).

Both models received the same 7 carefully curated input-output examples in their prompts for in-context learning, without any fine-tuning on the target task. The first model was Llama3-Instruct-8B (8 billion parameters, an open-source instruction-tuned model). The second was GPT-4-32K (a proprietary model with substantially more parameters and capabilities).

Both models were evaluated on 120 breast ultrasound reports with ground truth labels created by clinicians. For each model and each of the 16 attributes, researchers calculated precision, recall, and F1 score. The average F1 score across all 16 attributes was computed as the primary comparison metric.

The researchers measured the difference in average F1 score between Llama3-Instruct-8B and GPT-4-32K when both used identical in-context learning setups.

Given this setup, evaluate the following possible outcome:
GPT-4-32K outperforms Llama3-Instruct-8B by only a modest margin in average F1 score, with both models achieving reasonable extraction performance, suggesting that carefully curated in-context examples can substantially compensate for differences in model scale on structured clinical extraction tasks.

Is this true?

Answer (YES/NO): YES